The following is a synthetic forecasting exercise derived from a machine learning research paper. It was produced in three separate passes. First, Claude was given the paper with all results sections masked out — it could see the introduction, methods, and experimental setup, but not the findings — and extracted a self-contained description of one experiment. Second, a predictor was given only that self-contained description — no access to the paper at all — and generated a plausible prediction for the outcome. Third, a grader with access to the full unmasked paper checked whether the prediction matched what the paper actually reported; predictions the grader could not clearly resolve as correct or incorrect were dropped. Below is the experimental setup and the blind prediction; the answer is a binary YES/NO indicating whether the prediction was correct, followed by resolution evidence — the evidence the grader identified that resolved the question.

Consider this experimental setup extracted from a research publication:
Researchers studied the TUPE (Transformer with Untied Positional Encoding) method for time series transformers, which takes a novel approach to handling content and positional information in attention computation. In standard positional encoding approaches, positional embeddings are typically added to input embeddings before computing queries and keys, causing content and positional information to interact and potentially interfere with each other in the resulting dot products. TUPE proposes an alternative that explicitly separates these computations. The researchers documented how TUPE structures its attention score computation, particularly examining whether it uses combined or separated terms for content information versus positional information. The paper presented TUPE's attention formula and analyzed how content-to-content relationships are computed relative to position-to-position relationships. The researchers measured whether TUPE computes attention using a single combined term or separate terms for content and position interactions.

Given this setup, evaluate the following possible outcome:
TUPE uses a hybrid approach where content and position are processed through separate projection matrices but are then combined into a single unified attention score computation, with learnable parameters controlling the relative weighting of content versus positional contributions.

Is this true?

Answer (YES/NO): NO